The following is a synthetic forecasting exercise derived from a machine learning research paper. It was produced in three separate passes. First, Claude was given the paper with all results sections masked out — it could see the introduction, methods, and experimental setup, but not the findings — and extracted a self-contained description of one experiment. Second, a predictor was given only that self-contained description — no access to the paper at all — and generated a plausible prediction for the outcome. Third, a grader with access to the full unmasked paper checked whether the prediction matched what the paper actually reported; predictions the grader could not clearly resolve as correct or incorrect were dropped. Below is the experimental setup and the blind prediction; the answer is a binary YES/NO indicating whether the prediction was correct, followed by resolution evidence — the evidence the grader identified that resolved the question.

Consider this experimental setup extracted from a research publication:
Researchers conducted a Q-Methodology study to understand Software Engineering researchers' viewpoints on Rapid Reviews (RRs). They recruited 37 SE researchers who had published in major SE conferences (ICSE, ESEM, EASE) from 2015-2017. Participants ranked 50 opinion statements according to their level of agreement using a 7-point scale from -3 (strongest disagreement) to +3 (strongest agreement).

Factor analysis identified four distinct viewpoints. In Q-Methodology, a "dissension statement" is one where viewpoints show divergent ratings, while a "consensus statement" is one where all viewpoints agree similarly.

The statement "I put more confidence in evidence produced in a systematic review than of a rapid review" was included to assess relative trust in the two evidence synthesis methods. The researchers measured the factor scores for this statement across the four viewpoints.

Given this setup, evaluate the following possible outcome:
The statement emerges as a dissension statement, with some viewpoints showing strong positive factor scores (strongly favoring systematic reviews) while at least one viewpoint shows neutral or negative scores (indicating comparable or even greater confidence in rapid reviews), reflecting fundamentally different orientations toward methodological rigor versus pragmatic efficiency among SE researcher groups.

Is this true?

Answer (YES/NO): YES